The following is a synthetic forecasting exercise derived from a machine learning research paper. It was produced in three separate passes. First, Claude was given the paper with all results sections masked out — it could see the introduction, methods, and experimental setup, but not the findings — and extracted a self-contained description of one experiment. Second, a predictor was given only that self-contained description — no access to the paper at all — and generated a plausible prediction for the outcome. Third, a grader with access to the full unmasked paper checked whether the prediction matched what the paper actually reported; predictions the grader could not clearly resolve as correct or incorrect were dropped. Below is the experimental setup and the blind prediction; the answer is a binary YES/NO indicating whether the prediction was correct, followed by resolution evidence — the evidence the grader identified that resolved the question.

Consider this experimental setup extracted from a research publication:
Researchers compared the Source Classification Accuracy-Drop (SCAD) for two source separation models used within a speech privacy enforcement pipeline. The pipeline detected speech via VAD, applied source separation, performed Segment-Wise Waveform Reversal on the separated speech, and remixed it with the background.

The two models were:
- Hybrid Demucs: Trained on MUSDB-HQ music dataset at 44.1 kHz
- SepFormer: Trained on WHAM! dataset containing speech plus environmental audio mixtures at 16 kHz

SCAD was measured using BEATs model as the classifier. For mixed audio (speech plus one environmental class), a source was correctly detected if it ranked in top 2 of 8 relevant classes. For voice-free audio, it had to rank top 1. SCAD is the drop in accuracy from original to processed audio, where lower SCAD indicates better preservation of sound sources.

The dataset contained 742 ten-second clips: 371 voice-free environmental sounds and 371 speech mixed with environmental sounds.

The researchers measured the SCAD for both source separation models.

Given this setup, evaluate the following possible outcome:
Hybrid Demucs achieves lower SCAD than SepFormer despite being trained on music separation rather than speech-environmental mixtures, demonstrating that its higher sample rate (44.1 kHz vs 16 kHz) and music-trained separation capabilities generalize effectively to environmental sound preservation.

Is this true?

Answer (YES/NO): NO